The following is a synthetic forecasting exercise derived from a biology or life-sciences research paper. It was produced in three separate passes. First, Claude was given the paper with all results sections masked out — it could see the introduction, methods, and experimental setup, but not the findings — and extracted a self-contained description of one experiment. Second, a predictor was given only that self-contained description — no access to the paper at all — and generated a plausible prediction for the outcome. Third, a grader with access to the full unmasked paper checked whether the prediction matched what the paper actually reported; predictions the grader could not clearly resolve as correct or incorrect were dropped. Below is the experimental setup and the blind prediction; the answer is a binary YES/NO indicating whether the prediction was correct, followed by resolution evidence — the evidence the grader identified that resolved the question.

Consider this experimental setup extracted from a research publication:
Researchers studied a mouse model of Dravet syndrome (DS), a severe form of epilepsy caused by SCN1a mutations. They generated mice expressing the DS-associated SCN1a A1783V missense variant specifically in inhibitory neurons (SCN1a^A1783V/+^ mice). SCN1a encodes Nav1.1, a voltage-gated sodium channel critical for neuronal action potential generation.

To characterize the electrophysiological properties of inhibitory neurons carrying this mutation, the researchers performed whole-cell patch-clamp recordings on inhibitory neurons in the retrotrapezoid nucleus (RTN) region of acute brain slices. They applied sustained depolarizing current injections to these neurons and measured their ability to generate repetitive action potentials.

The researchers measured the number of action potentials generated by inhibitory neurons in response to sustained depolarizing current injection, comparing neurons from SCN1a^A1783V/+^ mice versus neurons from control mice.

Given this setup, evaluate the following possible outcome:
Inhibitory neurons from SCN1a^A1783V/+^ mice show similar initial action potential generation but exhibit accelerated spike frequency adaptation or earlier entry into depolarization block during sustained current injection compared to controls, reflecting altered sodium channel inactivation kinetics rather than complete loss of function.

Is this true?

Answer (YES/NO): NO